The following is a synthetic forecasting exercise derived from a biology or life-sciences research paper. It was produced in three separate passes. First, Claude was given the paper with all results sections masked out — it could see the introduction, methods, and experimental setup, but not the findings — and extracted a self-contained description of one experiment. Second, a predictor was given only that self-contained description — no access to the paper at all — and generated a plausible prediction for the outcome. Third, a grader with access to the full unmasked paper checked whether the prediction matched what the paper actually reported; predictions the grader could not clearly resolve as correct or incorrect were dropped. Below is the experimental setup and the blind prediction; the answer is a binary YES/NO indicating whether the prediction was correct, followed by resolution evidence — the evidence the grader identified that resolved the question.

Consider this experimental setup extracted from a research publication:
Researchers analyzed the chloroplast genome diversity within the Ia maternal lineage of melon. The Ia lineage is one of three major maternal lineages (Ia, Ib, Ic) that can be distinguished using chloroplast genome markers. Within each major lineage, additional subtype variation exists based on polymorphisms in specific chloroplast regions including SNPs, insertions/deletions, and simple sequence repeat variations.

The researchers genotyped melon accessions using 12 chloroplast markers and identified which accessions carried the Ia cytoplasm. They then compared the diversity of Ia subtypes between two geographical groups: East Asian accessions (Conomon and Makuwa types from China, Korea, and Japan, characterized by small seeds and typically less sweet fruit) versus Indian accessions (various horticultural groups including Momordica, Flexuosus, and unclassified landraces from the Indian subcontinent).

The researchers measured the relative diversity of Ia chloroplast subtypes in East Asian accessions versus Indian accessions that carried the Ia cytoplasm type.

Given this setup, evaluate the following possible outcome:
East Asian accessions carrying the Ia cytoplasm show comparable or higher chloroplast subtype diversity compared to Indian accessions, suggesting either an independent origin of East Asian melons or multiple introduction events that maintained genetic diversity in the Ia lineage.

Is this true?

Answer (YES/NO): NO